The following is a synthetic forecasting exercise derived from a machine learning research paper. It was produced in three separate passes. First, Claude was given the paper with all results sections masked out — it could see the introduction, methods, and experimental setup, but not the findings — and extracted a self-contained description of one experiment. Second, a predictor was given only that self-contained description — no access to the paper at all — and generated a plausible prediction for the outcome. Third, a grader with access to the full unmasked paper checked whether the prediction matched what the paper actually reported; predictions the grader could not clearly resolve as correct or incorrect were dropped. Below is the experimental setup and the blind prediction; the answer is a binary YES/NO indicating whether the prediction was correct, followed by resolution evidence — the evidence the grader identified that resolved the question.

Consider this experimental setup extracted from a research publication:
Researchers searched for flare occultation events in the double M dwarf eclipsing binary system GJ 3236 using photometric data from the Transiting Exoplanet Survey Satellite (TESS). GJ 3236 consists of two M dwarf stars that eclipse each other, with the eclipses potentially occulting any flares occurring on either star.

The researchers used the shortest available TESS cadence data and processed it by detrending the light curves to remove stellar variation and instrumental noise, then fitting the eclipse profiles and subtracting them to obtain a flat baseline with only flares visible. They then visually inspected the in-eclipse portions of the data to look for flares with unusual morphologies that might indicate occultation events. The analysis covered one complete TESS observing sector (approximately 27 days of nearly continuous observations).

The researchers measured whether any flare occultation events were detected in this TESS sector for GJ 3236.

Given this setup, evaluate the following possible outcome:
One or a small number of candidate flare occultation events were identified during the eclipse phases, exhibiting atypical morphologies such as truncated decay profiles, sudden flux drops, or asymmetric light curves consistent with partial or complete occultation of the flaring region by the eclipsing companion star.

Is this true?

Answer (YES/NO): NO